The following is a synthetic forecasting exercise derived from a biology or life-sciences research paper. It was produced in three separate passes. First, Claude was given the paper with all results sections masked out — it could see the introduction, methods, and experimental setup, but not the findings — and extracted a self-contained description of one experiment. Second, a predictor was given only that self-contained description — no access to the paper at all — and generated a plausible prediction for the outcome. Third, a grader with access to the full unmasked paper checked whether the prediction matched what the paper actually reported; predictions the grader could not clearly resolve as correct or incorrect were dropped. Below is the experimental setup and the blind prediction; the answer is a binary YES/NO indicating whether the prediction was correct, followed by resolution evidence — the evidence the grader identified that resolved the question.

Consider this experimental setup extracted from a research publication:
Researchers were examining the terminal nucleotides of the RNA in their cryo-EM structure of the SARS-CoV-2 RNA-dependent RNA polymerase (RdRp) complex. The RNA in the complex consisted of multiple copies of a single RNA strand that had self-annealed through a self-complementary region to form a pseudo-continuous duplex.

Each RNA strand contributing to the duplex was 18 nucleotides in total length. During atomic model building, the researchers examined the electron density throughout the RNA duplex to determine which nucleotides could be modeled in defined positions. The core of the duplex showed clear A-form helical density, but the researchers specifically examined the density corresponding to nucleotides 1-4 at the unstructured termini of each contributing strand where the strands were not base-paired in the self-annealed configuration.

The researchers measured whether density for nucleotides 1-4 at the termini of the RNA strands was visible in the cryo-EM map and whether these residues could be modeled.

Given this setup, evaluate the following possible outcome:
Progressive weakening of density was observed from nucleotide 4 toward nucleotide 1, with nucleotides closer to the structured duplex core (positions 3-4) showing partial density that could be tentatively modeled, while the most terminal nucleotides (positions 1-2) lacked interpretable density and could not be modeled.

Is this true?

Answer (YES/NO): NO